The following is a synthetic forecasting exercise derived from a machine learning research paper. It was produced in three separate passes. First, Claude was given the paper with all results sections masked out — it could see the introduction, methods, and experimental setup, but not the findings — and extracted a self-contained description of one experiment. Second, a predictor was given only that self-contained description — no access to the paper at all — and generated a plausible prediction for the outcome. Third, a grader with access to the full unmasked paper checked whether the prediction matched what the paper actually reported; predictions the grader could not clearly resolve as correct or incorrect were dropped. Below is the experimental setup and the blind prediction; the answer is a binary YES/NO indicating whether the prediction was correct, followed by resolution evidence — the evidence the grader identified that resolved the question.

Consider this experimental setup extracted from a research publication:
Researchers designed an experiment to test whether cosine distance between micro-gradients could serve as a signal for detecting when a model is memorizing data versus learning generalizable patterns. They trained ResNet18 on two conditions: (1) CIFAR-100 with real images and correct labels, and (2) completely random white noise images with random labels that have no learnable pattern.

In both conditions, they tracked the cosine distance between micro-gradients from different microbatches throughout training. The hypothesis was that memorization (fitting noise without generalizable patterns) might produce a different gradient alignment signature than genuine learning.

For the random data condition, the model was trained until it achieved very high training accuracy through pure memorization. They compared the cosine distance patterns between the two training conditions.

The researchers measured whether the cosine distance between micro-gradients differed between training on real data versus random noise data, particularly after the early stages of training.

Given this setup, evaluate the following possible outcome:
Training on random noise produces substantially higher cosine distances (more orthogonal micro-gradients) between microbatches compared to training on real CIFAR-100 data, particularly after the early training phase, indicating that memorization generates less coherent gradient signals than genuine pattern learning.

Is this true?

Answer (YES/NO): NO